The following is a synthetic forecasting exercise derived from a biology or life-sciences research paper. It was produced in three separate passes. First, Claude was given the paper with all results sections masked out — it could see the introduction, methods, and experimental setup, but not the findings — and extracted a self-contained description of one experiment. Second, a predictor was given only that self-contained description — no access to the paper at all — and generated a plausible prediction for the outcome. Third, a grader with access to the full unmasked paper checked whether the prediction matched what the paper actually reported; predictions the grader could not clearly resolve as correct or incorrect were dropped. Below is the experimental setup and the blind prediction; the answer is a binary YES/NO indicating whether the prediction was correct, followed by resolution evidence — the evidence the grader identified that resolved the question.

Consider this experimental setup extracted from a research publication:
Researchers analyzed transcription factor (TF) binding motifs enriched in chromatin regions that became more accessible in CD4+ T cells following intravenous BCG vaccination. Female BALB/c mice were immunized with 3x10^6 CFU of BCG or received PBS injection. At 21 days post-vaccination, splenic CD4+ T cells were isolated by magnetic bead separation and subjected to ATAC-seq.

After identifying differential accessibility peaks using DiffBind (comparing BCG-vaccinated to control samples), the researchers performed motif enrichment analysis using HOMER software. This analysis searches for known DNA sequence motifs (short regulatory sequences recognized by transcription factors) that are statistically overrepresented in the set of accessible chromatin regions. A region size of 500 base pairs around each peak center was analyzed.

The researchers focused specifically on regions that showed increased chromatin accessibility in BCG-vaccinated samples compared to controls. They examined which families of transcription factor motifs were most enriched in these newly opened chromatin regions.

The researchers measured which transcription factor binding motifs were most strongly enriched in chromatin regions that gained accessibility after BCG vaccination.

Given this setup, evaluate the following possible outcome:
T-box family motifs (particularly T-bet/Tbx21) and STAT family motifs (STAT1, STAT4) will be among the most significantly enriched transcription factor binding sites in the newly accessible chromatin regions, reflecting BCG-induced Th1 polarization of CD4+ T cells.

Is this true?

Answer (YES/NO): NO